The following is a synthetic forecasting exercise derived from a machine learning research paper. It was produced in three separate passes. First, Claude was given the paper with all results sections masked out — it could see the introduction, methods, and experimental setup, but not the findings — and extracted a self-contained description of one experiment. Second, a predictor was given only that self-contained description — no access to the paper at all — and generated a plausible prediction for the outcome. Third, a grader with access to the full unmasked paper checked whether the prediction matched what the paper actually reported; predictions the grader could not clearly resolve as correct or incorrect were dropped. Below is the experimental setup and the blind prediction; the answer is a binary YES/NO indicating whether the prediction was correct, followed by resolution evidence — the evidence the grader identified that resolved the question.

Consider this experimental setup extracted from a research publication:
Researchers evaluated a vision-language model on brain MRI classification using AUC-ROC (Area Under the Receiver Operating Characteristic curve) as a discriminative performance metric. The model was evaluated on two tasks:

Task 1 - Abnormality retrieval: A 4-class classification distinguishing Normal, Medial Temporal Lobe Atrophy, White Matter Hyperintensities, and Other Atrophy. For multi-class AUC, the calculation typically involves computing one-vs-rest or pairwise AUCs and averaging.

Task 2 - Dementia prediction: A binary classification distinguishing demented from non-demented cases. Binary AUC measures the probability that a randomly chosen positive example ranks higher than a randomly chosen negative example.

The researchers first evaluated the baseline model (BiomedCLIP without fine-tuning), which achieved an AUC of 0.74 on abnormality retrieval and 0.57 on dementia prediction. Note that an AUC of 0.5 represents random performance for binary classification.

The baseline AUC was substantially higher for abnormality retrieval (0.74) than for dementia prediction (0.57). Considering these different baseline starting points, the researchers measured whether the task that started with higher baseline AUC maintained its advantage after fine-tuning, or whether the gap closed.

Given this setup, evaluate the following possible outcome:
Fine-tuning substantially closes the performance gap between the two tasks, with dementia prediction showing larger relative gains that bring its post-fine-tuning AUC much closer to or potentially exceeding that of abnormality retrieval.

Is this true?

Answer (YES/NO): YES